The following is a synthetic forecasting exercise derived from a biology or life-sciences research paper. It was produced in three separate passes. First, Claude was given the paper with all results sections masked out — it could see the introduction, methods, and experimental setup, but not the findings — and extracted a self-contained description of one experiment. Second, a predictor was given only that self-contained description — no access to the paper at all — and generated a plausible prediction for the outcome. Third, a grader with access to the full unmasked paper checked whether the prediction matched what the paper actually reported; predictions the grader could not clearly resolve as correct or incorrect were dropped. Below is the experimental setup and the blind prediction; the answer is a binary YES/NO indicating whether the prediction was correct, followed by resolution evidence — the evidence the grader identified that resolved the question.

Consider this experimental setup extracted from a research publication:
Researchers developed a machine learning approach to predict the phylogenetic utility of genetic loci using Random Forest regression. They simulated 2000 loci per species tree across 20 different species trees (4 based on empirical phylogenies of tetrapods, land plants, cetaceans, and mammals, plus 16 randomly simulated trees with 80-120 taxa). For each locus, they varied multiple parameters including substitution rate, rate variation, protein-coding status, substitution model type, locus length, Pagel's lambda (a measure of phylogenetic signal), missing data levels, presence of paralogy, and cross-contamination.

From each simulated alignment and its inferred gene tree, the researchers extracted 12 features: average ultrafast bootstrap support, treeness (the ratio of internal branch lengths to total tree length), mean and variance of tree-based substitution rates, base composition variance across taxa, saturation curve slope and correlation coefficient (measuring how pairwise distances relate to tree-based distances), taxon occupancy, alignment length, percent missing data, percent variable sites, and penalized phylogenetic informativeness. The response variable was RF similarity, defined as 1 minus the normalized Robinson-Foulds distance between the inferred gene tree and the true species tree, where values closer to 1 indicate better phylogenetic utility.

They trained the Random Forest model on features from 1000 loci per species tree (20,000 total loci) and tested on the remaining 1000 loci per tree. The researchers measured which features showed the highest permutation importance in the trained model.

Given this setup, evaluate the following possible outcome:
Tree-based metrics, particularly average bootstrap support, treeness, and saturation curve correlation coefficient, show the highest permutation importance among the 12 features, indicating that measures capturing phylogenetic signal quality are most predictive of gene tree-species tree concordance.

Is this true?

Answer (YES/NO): NO